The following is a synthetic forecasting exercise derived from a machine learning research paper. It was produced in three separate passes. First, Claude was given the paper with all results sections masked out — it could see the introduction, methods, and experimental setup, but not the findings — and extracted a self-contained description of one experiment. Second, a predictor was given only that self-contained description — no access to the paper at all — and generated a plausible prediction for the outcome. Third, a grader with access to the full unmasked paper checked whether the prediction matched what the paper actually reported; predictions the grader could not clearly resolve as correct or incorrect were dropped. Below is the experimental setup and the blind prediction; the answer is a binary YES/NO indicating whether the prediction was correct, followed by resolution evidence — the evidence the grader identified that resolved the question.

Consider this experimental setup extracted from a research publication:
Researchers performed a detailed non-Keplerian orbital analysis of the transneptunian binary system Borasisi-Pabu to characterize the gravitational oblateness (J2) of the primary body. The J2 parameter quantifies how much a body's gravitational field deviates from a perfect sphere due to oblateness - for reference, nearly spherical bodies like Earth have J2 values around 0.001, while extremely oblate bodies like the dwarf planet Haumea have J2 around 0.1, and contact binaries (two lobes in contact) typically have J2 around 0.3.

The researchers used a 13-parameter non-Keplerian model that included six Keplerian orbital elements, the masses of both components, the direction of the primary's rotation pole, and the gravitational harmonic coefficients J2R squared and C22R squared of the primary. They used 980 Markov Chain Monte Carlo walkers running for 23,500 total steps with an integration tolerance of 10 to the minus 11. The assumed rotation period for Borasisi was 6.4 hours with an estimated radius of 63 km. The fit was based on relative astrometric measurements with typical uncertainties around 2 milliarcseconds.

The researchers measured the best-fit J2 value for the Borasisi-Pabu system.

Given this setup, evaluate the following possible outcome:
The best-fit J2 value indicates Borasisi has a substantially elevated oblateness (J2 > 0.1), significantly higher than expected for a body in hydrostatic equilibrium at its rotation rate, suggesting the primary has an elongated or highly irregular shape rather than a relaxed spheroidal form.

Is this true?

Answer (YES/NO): YES